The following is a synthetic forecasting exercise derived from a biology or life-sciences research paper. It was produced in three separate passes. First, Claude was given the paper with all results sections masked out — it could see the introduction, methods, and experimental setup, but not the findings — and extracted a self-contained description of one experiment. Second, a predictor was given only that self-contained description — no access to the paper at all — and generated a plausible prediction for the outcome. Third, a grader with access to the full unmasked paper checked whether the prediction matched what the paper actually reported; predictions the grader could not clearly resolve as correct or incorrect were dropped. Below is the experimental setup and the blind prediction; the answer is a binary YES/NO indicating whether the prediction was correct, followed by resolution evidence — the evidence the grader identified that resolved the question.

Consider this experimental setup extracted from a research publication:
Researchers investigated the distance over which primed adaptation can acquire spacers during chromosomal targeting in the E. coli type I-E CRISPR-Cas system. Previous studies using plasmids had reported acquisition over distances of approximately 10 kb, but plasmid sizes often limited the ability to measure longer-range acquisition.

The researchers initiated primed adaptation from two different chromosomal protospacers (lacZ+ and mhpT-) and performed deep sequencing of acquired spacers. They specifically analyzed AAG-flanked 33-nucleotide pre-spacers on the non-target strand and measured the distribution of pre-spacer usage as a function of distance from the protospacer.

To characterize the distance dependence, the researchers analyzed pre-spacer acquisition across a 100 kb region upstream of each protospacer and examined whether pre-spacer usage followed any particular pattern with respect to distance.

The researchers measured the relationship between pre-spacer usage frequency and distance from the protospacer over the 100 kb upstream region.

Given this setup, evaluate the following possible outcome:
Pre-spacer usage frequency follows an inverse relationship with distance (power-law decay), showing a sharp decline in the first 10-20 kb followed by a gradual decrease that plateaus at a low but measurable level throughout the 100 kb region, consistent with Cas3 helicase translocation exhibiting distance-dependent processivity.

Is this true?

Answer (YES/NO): NO